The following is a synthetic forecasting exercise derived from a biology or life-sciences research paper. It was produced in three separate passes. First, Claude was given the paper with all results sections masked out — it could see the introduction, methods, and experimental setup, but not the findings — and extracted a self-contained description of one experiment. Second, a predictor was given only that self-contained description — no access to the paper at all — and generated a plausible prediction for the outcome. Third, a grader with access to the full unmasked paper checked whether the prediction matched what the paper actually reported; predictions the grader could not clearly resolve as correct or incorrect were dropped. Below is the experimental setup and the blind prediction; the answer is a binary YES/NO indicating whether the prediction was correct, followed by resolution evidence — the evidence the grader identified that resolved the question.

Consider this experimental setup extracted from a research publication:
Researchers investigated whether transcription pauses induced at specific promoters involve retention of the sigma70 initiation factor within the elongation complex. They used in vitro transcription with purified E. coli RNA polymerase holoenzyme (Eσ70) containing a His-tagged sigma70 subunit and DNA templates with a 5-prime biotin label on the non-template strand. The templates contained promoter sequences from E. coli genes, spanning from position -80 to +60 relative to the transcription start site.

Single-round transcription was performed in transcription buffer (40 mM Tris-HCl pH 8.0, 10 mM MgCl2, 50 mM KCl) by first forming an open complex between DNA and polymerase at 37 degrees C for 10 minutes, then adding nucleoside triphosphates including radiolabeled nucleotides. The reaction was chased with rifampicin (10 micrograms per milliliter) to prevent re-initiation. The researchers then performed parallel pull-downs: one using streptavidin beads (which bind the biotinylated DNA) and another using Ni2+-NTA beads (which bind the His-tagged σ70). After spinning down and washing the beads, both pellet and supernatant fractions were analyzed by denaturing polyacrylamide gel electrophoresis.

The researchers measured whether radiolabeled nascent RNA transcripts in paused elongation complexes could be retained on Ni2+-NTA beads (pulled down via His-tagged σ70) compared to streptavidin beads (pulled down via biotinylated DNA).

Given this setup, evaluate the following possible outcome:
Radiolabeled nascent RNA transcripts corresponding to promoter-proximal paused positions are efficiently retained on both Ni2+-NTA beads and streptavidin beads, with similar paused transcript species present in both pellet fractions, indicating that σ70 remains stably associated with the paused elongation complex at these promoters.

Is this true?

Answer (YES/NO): YES